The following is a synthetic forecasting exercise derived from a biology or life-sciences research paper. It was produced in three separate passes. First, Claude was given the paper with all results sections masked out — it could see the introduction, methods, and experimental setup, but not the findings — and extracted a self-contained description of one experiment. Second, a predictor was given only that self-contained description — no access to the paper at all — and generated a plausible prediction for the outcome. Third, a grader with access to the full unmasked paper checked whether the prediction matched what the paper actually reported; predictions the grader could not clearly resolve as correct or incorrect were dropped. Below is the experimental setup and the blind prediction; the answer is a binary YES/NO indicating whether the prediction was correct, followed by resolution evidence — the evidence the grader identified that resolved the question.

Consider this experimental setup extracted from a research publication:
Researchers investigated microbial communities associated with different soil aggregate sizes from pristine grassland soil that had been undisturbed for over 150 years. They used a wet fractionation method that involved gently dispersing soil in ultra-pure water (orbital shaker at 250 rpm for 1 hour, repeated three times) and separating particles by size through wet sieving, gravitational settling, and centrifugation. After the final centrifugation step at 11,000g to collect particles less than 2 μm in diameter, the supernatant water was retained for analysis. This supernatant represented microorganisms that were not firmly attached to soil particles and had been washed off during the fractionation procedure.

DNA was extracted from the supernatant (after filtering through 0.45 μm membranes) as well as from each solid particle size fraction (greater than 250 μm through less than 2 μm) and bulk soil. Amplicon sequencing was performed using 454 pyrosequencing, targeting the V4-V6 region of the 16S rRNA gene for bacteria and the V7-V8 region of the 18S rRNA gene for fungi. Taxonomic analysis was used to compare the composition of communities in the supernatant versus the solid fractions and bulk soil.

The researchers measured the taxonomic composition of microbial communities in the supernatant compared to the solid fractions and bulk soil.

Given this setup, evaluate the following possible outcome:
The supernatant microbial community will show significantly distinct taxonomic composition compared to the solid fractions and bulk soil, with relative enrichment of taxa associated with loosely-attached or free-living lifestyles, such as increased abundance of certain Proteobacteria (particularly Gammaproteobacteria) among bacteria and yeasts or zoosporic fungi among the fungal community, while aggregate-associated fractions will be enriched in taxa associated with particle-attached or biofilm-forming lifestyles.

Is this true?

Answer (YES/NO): NO